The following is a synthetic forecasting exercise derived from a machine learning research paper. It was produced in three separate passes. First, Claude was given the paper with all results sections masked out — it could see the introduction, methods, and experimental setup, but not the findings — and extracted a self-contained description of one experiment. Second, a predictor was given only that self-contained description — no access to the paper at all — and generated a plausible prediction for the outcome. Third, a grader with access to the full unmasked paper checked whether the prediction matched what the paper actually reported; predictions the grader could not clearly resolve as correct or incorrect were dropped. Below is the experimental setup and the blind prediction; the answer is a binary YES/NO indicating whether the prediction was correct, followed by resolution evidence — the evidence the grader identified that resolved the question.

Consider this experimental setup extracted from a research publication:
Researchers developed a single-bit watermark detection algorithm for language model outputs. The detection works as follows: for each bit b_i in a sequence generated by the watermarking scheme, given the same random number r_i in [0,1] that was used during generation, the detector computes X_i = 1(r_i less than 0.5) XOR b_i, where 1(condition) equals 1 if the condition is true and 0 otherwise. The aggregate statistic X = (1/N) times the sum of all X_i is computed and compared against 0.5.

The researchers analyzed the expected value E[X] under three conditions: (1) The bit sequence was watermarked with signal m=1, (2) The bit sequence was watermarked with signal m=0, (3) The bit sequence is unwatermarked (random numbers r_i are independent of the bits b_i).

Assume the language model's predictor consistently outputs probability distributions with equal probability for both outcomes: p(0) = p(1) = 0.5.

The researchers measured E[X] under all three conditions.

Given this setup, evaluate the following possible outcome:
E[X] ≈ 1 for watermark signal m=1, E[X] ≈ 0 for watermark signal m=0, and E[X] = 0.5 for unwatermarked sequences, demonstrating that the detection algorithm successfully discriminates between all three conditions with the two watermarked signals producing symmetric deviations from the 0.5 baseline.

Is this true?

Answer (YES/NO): YES